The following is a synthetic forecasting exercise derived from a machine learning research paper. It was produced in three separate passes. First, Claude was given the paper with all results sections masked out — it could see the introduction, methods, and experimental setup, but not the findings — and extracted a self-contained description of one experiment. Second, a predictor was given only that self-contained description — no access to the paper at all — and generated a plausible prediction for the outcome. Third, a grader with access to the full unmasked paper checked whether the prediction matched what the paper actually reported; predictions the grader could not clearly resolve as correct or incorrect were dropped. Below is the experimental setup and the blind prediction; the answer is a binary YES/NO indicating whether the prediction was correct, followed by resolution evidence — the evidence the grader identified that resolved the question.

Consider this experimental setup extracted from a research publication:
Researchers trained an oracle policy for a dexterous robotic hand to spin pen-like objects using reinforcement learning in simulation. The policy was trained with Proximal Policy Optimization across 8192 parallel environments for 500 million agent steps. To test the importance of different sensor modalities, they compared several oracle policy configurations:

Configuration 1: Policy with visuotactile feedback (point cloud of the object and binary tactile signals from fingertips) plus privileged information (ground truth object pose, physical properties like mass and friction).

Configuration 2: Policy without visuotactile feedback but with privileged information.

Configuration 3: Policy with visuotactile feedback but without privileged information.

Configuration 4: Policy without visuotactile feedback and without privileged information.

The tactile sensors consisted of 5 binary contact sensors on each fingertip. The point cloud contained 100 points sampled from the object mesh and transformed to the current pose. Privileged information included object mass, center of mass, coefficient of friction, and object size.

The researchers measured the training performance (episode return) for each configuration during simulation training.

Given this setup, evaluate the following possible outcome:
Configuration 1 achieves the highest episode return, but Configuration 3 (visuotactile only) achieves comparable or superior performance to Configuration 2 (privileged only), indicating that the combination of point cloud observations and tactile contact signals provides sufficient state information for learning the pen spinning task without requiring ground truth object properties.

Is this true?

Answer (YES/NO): NO